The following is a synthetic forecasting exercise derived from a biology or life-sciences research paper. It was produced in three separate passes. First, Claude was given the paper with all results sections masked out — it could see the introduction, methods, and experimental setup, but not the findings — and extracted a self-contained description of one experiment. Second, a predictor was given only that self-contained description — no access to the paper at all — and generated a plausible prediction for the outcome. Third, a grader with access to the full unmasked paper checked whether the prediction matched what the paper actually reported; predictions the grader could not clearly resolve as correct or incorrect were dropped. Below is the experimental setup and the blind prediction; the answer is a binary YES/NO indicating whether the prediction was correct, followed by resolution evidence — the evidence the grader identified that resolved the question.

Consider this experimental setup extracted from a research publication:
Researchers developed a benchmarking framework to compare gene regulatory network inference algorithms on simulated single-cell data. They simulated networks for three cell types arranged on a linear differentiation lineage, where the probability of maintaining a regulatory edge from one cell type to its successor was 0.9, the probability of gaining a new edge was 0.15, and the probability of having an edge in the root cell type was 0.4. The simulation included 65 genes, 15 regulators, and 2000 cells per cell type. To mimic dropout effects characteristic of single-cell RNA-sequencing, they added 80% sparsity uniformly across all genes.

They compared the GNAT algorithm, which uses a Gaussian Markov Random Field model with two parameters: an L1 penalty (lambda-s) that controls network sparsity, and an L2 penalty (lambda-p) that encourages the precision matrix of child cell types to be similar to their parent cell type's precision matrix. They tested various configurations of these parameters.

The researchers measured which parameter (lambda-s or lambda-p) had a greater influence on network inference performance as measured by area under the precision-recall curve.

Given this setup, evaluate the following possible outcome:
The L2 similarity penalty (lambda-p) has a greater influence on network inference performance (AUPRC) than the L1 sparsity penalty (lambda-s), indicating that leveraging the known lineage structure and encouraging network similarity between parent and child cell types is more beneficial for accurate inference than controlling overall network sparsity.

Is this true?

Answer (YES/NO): NO